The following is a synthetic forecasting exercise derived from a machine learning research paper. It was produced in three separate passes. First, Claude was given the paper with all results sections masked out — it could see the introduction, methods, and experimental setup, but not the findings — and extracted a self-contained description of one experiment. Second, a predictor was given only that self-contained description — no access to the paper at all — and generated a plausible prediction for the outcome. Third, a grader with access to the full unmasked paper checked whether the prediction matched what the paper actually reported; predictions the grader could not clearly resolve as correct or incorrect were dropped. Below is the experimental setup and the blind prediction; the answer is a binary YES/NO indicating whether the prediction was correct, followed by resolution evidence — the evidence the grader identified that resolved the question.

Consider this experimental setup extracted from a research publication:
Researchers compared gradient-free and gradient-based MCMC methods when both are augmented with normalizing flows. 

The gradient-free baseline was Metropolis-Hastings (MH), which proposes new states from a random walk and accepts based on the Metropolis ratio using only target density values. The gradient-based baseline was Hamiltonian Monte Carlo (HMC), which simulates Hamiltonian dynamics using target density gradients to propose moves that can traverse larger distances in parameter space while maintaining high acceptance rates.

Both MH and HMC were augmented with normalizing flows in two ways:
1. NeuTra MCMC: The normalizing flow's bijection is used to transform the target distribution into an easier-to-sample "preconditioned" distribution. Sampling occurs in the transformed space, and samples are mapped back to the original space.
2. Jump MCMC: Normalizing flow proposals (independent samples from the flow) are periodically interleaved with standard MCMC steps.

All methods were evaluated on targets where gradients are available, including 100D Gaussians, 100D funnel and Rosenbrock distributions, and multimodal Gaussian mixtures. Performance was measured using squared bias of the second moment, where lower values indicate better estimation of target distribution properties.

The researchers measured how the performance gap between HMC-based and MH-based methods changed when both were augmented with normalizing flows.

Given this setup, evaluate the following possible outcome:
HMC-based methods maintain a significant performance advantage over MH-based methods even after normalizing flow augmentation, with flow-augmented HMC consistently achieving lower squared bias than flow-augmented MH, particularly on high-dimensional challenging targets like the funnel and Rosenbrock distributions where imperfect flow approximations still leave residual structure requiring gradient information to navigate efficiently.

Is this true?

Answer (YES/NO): NO